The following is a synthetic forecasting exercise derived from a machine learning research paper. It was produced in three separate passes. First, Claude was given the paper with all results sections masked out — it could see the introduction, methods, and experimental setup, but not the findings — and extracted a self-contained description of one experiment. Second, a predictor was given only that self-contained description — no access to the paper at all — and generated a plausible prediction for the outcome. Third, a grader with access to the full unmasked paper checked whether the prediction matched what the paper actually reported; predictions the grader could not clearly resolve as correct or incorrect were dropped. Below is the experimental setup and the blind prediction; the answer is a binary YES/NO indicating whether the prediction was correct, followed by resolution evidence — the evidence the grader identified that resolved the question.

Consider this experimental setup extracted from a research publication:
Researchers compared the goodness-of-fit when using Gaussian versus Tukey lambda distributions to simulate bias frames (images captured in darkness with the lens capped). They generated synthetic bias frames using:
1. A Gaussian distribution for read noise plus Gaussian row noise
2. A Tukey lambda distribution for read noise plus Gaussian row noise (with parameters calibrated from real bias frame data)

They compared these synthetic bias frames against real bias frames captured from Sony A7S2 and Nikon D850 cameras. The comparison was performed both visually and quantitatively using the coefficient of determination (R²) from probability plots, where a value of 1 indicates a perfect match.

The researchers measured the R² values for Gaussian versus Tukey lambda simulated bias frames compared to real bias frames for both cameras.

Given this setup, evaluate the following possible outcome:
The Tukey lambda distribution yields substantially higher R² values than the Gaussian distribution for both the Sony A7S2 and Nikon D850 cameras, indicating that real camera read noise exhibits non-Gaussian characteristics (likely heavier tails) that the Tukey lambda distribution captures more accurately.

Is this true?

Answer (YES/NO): YES